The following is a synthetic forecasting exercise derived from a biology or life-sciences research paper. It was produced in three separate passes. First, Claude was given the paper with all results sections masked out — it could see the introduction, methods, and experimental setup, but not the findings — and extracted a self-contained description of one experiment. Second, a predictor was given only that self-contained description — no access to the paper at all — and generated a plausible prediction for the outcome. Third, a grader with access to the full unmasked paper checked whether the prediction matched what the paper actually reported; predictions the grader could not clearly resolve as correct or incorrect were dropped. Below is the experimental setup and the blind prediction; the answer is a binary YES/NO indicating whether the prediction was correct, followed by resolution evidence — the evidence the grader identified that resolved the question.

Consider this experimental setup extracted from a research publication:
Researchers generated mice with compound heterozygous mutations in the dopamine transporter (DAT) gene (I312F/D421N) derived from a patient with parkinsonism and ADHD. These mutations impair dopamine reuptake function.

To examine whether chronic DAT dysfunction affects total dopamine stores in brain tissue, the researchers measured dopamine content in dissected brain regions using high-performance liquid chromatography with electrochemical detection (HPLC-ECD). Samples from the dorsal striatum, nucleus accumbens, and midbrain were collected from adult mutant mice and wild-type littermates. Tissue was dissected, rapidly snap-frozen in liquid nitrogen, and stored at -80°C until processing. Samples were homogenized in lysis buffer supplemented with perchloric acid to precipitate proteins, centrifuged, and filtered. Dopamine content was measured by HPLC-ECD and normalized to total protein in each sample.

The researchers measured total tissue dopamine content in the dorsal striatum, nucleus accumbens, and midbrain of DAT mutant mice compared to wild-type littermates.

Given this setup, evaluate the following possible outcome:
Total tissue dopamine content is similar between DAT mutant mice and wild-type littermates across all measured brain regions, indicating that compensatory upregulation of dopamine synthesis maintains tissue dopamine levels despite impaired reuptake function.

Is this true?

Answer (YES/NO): NO